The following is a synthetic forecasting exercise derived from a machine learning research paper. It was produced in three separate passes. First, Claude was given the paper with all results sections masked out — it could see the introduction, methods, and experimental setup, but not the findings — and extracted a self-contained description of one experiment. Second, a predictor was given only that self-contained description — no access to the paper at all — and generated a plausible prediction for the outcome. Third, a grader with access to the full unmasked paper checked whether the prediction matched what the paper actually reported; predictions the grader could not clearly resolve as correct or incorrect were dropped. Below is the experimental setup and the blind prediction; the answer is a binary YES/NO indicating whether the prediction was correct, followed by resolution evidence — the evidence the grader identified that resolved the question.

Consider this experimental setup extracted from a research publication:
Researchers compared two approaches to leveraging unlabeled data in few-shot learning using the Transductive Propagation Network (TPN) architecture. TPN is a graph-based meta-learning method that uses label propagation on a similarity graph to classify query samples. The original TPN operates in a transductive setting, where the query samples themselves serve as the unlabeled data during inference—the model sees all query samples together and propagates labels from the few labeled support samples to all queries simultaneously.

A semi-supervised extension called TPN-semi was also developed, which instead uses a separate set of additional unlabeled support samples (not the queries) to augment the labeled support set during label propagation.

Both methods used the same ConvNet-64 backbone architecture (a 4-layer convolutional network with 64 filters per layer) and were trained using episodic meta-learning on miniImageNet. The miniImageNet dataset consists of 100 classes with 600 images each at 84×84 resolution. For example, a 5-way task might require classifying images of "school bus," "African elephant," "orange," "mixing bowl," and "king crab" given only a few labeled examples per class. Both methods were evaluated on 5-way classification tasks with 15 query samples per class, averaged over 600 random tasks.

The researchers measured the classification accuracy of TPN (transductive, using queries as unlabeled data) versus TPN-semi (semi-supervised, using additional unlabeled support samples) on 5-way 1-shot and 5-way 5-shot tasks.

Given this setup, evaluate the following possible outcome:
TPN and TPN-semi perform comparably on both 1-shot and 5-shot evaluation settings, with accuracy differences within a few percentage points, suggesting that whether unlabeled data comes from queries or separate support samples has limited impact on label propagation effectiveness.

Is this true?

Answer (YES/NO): NO